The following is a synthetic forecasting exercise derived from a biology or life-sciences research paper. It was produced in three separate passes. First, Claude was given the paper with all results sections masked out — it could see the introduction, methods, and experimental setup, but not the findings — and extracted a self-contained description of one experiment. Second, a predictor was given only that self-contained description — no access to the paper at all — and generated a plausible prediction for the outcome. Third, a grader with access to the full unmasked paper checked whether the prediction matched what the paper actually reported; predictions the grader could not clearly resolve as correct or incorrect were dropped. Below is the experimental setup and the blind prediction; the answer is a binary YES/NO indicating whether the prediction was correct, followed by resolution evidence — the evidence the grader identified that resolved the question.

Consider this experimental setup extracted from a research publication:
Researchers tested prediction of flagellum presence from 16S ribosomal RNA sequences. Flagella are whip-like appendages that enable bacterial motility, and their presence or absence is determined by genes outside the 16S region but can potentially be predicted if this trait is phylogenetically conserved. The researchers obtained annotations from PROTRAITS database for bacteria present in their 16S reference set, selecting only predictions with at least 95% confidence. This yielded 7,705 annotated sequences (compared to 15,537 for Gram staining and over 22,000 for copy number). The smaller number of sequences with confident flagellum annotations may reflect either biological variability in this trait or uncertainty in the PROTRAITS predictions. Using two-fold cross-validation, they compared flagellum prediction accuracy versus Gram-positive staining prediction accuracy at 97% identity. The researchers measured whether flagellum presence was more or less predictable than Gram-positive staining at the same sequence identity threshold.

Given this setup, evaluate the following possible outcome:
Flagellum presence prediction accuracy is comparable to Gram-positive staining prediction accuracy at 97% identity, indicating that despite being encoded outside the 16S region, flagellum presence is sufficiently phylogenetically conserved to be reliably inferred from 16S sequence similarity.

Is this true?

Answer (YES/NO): YES